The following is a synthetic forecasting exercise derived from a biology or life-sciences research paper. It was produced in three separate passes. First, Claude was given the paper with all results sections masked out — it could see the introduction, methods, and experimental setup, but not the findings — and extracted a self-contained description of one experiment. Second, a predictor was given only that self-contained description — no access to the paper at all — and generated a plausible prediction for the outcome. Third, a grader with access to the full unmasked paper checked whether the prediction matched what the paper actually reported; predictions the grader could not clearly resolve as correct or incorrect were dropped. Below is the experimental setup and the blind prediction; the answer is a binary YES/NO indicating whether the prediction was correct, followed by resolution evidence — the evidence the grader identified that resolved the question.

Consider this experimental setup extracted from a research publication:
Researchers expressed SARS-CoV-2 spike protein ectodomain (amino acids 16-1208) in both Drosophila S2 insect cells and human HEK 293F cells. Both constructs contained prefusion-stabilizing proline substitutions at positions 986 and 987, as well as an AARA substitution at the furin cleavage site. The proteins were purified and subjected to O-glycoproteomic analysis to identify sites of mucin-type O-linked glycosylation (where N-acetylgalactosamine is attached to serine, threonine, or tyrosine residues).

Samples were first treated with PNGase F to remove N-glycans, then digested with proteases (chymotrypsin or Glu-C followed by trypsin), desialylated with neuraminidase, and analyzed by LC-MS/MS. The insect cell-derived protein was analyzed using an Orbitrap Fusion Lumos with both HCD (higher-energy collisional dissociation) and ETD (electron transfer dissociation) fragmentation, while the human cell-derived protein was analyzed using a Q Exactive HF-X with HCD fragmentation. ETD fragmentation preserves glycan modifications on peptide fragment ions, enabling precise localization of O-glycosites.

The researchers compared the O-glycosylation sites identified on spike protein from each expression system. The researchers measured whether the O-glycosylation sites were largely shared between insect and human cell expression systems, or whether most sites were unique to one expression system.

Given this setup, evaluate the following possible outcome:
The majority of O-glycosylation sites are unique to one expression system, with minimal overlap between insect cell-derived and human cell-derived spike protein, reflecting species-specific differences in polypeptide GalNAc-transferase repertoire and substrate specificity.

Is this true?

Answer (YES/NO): NO